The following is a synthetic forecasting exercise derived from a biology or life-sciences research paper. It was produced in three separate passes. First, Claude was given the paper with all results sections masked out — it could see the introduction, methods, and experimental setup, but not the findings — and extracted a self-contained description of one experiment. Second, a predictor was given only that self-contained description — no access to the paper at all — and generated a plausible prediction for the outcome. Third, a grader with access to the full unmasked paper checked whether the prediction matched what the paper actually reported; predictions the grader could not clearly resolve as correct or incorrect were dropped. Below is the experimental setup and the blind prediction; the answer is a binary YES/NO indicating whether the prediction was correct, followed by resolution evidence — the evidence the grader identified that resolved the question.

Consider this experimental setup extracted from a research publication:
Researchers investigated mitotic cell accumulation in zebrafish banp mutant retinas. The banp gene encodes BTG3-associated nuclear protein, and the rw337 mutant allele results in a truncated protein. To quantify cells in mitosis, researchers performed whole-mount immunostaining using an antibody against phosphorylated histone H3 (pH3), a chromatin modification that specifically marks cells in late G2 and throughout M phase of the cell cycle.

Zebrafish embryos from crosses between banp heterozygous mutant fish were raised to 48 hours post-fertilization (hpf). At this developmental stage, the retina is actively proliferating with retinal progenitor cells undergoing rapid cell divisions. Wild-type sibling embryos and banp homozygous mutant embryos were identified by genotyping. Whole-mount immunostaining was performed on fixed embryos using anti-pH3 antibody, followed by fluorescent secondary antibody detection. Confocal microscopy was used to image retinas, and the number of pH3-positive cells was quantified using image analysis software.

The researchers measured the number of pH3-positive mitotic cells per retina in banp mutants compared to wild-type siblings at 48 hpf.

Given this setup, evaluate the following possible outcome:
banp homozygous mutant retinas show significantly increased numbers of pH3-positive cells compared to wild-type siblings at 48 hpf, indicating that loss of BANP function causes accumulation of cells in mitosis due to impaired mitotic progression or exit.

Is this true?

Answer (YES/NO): YES